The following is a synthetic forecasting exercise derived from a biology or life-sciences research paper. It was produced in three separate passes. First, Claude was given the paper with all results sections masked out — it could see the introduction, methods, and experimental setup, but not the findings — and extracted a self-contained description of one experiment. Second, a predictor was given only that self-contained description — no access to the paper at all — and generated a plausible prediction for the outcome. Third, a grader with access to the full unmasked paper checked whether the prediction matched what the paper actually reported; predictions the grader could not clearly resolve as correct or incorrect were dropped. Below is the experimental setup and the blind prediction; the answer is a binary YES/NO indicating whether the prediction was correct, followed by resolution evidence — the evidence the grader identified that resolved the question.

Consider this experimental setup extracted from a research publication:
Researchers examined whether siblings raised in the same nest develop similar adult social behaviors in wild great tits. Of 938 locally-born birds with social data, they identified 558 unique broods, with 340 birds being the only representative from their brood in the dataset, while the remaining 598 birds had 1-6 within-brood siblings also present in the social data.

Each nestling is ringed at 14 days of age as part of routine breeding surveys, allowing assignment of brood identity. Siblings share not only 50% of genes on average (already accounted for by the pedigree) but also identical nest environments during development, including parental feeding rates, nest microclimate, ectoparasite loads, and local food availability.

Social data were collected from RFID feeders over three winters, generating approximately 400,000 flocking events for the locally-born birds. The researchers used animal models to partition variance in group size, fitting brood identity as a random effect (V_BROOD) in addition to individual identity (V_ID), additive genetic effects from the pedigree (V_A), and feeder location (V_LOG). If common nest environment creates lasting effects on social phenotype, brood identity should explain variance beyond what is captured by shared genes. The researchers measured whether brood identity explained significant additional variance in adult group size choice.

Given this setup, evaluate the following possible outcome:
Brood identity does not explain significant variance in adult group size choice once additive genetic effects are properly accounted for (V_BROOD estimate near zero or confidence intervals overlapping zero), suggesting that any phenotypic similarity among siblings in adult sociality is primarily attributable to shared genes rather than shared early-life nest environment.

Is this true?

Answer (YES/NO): NO